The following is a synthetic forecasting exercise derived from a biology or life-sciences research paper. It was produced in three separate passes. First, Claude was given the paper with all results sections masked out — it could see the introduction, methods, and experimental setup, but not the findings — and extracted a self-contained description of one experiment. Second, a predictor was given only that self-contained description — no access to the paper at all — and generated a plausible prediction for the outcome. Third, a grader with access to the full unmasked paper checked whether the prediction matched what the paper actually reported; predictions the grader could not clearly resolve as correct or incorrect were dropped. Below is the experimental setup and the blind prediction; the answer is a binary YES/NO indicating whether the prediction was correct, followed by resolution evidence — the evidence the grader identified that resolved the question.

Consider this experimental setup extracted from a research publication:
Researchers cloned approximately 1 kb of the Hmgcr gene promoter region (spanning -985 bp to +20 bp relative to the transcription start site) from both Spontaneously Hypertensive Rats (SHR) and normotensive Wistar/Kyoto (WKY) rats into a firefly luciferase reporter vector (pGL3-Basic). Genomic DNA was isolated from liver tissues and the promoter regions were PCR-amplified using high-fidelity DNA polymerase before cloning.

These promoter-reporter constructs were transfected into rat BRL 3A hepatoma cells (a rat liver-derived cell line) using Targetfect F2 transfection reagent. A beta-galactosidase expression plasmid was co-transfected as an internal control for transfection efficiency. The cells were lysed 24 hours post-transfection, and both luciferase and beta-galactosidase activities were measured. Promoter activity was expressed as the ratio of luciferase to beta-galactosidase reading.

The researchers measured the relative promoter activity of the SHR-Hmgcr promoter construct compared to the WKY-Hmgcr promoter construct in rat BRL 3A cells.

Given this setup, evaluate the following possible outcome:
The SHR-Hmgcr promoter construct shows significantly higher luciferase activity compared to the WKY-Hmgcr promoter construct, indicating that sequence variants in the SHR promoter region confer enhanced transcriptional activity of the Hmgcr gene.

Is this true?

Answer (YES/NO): NO